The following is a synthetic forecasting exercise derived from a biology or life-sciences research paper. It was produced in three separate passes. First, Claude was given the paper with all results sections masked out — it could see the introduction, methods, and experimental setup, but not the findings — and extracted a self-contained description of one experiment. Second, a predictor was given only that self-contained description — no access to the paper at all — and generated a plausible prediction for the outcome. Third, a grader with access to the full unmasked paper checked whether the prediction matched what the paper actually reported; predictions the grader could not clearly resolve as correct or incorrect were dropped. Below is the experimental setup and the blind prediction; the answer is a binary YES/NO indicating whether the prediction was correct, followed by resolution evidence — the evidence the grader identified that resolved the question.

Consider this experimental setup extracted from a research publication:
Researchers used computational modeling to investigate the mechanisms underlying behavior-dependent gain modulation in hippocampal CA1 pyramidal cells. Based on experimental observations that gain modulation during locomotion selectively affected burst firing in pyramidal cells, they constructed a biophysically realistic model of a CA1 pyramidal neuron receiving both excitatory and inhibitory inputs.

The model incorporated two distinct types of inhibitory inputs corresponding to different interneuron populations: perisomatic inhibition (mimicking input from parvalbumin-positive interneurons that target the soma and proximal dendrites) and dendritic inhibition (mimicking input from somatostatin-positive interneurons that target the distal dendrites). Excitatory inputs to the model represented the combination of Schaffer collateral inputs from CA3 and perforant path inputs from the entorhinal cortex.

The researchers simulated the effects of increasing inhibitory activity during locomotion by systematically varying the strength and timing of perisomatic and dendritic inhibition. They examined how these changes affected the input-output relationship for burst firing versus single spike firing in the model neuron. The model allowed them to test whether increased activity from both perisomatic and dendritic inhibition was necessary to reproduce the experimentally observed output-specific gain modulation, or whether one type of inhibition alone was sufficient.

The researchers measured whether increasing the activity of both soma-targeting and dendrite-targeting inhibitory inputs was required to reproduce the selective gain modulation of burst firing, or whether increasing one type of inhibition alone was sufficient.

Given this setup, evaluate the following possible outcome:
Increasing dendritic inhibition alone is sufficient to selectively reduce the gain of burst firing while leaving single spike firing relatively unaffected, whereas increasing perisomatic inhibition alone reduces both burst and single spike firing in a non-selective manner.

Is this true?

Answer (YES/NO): NO